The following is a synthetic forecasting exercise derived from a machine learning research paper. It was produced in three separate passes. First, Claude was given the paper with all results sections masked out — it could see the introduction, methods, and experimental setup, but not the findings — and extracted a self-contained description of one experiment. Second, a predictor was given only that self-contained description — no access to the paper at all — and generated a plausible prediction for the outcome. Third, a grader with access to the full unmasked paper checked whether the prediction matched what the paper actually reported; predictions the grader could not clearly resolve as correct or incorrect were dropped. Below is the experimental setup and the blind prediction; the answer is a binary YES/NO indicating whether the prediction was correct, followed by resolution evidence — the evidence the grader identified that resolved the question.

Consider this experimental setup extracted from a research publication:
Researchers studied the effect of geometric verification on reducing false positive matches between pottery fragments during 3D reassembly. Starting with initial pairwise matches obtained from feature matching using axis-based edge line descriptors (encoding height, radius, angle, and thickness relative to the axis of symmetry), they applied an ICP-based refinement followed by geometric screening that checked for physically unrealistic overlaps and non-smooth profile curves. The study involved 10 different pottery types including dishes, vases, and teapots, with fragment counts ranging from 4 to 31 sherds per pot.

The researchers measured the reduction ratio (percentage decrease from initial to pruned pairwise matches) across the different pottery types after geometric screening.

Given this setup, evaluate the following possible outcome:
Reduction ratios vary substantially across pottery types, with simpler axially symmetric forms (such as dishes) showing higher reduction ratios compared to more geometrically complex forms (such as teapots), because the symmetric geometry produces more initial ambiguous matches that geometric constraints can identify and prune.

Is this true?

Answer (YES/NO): NO